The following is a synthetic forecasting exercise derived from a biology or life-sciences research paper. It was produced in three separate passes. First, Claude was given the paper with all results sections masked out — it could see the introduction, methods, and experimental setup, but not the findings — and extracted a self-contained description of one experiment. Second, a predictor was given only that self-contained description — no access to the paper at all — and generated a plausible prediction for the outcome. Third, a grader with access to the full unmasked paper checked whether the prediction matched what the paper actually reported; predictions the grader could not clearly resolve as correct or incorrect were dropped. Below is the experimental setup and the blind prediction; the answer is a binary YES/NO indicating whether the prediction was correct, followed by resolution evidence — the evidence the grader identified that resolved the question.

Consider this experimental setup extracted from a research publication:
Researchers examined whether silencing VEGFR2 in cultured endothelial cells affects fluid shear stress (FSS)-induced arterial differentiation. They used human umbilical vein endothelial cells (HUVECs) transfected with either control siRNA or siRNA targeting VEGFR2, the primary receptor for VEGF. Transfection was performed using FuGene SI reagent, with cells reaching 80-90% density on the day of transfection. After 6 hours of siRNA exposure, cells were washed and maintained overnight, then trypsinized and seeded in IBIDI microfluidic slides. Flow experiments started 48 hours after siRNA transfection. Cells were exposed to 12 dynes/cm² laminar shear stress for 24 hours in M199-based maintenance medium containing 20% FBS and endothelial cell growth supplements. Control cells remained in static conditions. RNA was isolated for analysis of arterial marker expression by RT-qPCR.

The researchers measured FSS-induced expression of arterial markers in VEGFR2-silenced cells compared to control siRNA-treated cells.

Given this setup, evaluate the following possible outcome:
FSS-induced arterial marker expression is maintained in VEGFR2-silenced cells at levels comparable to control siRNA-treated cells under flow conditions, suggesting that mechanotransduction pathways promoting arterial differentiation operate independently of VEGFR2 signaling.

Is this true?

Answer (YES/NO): YES